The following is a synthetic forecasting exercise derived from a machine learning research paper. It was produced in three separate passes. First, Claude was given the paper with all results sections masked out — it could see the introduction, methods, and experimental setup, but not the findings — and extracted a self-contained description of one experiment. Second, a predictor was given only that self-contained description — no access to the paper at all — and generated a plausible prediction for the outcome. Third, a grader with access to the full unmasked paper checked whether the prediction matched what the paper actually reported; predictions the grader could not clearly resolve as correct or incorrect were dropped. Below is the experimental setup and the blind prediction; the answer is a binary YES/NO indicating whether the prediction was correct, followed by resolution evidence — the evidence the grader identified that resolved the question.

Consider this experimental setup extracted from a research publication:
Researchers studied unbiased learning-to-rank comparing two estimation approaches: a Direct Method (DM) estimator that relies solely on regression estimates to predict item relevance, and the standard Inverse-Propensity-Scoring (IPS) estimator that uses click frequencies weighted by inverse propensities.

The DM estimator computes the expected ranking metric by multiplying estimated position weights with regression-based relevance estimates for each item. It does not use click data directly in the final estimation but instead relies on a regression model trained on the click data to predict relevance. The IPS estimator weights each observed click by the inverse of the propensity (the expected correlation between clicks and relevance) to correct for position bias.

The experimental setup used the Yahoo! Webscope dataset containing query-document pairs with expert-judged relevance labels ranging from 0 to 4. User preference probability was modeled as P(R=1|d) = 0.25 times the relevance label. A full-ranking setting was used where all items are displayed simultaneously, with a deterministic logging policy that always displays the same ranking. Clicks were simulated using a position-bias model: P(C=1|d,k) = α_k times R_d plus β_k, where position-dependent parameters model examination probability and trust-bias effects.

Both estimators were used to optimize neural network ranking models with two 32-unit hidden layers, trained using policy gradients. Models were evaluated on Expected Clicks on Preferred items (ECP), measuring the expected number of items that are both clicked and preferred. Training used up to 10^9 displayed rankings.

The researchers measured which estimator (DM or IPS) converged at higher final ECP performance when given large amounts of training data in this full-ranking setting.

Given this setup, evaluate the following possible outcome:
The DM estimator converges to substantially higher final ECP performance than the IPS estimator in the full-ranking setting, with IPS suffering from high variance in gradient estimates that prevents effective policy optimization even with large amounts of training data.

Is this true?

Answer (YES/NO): NO